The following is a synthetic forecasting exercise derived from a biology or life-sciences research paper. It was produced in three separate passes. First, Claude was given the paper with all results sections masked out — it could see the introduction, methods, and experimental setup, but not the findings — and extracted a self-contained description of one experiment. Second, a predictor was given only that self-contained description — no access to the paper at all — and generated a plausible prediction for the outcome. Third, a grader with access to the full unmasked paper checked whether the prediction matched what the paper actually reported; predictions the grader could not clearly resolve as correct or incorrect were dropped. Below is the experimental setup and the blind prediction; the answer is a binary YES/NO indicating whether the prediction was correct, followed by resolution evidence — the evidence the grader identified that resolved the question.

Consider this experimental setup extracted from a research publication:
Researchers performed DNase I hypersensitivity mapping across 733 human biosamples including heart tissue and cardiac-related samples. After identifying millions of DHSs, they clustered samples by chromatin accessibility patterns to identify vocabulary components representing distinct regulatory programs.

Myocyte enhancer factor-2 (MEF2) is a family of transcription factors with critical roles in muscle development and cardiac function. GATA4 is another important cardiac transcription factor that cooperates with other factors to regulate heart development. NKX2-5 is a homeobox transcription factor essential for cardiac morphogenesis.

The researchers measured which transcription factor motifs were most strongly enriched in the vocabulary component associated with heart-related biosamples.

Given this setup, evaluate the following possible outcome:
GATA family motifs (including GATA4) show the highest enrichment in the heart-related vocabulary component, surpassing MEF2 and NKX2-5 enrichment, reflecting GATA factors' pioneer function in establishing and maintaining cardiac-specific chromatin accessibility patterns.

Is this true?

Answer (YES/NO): NO